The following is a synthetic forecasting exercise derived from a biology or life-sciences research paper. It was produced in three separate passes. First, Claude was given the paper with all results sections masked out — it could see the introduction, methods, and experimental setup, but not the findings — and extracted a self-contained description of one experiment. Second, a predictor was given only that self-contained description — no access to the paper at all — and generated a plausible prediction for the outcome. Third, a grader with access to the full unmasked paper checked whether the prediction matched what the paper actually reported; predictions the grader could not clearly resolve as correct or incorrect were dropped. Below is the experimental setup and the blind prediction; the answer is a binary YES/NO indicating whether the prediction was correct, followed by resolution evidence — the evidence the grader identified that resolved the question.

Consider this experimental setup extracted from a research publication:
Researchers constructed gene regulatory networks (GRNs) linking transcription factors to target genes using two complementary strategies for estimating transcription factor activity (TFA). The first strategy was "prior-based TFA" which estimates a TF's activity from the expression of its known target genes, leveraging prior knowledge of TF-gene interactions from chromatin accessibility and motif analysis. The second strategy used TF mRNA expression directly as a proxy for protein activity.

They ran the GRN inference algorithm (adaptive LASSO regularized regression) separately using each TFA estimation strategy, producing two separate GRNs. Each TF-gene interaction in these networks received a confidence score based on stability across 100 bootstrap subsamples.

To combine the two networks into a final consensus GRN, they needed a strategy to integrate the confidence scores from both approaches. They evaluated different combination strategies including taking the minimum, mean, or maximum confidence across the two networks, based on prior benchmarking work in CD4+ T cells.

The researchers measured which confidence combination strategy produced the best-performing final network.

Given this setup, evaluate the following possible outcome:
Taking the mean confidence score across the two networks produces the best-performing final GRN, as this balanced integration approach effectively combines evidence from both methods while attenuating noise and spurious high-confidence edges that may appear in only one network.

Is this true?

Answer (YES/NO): NO